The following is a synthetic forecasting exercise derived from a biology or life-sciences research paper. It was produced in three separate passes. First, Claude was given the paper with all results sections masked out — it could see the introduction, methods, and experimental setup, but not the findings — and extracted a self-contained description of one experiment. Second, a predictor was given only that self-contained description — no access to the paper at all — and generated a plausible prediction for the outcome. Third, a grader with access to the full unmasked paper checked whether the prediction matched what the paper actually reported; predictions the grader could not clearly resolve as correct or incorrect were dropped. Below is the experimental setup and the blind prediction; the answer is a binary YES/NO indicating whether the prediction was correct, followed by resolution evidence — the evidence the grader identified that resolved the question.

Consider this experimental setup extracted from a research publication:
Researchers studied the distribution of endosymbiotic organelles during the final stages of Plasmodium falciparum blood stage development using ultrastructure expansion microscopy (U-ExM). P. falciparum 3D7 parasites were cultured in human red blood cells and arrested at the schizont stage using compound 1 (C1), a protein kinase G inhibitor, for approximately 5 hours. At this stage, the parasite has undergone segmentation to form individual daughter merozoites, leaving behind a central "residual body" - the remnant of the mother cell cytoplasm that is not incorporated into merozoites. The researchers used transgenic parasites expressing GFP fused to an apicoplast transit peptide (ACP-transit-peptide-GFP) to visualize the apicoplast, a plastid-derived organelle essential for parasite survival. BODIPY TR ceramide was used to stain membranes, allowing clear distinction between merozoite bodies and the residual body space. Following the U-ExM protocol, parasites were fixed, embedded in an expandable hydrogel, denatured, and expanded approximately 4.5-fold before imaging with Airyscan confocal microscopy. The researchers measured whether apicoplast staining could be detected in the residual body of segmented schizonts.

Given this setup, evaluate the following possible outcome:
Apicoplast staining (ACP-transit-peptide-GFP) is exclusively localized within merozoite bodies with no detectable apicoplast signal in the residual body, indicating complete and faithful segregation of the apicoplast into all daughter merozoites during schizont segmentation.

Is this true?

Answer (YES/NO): YES